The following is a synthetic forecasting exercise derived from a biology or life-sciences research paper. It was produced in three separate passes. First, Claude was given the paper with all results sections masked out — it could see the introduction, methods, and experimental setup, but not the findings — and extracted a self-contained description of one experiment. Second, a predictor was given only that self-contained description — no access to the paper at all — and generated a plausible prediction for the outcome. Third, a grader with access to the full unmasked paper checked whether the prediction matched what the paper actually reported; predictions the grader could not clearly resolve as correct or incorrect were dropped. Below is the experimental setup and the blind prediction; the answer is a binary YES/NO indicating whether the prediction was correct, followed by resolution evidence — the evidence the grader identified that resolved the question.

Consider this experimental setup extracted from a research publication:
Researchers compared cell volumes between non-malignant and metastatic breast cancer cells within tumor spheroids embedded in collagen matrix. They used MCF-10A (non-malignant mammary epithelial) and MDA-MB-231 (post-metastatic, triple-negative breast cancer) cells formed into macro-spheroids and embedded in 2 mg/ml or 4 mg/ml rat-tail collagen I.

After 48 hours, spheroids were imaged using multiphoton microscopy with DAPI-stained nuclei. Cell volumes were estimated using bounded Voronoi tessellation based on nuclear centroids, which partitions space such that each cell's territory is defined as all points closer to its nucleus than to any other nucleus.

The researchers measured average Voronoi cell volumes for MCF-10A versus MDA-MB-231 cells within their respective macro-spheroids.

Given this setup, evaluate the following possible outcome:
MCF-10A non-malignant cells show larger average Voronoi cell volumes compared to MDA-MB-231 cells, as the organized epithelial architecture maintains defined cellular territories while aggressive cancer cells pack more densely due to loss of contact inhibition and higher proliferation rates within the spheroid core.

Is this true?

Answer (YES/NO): NO